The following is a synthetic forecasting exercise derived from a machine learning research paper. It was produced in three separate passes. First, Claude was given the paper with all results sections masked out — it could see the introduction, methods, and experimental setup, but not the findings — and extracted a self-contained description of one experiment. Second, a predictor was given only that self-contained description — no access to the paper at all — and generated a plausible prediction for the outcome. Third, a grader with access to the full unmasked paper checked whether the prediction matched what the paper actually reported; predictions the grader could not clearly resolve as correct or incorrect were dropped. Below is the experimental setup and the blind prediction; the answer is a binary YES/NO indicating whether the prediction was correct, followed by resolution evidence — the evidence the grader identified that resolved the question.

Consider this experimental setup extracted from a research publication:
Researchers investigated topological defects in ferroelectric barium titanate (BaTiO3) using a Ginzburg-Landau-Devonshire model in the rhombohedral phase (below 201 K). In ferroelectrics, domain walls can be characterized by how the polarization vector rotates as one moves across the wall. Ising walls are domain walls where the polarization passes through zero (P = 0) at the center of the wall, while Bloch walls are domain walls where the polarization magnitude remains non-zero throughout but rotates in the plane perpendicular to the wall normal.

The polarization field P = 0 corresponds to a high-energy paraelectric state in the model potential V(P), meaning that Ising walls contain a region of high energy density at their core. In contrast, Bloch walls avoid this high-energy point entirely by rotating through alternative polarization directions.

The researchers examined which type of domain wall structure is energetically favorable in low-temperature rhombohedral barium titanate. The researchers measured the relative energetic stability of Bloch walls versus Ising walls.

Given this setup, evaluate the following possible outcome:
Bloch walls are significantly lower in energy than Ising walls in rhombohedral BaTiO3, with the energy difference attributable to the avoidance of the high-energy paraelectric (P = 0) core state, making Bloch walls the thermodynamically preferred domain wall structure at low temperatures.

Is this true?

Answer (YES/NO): YES